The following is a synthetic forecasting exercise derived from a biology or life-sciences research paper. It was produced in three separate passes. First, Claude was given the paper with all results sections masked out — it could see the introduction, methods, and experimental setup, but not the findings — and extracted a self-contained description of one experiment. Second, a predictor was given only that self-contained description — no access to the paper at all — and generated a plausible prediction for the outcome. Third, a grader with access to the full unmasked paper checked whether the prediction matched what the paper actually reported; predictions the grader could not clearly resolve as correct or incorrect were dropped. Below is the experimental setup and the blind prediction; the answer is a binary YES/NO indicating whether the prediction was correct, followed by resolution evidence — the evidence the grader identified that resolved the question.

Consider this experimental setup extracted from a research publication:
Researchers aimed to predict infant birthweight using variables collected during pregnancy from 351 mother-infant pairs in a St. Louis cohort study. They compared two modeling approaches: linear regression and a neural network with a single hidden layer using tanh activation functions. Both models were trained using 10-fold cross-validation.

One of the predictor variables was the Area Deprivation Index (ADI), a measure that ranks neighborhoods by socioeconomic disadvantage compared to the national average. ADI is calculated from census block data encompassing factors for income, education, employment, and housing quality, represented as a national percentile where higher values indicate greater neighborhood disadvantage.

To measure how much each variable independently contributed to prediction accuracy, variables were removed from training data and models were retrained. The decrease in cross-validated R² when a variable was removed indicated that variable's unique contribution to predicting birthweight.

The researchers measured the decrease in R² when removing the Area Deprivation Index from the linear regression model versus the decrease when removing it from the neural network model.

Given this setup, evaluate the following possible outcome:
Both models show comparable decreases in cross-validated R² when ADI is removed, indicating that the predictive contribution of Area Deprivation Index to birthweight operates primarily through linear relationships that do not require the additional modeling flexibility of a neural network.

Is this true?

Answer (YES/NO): NO